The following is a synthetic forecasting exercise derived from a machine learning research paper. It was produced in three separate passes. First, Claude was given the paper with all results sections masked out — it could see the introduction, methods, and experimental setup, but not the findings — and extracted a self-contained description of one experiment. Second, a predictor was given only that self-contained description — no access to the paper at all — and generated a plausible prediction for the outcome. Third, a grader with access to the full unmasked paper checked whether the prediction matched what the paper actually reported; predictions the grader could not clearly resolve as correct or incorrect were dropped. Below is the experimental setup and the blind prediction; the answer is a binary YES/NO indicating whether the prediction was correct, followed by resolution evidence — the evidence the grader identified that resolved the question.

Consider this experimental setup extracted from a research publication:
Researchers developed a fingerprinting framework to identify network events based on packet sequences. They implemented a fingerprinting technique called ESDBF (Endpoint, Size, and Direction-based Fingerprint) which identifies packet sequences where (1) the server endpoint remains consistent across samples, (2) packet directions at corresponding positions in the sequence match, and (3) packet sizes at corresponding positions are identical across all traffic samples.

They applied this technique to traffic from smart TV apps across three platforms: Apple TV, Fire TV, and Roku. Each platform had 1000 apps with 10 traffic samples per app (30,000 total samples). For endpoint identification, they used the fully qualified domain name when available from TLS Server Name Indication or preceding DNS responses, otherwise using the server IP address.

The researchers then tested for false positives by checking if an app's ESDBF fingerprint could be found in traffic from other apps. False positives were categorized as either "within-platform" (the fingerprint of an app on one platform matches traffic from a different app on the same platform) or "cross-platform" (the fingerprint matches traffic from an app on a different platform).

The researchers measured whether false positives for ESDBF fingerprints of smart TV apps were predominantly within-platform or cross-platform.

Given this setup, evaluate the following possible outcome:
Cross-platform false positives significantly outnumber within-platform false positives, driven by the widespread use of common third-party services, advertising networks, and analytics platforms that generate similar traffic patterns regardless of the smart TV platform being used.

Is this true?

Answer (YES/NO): NO